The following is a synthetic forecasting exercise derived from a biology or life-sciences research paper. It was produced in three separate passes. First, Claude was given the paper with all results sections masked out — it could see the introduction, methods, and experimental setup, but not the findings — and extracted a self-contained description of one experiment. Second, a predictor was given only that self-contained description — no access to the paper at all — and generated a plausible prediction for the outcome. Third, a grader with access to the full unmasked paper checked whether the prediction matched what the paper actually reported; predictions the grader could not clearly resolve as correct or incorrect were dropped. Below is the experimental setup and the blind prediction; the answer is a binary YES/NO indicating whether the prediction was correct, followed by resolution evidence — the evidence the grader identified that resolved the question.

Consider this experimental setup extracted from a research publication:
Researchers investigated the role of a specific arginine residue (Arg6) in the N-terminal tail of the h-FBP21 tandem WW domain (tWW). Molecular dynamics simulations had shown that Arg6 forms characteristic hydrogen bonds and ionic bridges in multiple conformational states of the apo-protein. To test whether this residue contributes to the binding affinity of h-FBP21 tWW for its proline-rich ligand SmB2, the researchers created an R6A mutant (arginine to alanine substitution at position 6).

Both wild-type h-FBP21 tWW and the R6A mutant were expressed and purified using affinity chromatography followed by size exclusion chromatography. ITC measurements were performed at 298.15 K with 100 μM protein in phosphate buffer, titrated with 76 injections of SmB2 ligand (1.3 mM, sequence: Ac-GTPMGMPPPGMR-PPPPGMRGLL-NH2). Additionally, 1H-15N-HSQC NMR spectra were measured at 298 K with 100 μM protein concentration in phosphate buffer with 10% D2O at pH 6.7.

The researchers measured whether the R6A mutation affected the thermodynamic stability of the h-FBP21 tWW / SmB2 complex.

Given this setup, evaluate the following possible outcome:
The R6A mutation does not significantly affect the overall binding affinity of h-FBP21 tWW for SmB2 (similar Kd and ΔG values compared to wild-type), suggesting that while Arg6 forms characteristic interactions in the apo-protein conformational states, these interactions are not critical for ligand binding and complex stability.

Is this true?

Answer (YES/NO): YES